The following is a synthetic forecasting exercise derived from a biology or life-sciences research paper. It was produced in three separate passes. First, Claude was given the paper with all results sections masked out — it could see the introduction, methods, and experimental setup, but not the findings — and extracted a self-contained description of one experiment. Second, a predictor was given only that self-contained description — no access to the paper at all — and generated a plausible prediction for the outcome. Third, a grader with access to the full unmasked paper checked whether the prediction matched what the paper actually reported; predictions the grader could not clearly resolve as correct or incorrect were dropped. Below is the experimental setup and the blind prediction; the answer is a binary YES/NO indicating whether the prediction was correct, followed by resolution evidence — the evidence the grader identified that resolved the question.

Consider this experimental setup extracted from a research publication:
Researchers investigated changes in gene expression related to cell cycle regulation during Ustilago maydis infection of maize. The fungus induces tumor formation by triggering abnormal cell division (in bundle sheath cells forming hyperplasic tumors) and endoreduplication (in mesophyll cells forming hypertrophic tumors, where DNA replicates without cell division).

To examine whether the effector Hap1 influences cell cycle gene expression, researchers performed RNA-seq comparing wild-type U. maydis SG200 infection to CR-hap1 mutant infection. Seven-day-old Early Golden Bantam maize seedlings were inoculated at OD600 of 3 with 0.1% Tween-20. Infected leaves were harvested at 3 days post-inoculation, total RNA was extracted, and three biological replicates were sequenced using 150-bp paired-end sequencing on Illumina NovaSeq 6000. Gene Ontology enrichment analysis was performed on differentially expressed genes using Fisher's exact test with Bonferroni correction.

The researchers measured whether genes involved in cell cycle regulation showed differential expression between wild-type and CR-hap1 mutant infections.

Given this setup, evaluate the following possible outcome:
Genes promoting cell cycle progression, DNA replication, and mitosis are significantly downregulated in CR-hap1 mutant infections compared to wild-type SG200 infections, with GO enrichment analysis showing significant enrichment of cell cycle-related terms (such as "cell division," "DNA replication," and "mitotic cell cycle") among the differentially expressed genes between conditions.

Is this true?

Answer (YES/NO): YES